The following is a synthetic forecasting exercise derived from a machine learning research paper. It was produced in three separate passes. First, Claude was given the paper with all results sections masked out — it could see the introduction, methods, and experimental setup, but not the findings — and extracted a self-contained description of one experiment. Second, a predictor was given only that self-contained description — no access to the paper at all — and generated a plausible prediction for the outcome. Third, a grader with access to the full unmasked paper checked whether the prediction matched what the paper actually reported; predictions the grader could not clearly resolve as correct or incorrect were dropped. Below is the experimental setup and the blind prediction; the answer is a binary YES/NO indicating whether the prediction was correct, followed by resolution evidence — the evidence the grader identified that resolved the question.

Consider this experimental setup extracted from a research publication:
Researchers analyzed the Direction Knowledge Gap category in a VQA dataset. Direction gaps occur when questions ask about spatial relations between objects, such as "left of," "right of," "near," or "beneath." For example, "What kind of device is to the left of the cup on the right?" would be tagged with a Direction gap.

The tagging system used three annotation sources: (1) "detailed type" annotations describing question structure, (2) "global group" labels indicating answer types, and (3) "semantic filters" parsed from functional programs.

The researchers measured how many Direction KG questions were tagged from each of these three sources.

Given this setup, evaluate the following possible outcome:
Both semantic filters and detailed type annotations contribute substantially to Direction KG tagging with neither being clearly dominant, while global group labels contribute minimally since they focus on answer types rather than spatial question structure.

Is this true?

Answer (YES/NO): NO